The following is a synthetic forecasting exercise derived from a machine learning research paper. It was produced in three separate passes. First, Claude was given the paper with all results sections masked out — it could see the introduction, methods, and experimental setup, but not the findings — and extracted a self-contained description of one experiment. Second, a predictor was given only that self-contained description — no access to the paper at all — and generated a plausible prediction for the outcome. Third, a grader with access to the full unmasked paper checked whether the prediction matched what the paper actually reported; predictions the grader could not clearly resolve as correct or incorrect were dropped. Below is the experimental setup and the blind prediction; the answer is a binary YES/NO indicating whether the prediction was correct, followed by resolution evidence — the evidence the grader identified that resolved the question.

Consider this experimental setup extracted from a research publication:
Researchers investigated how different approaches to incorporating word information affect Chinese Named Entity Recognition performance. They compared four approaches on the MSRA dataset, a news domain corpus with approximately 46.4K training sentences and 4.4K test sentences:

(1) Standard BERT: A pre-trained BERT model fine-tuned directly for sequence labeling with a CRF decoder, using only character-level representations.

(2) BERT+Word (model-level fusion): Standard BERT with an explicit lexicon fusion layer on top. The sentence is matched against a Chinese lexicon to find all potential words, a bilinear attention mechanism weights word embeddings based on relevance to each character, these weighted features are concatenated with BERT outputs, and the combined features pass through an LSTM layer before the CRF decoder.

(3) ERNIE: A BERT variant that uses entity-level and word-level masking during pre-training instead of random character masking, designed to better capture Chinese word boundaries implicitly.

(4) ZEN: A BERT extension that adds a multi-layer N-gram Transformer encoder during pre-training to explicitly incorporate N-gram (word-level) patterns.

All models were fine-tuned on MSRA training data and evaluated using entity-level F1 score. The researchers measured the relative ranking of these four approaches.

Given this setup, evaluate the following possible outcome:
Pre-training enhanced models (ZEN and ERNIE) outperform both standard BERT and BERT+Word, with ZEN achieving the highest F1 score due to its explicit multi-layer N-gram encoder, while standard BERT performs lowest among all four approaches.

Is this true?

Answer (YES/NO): NO